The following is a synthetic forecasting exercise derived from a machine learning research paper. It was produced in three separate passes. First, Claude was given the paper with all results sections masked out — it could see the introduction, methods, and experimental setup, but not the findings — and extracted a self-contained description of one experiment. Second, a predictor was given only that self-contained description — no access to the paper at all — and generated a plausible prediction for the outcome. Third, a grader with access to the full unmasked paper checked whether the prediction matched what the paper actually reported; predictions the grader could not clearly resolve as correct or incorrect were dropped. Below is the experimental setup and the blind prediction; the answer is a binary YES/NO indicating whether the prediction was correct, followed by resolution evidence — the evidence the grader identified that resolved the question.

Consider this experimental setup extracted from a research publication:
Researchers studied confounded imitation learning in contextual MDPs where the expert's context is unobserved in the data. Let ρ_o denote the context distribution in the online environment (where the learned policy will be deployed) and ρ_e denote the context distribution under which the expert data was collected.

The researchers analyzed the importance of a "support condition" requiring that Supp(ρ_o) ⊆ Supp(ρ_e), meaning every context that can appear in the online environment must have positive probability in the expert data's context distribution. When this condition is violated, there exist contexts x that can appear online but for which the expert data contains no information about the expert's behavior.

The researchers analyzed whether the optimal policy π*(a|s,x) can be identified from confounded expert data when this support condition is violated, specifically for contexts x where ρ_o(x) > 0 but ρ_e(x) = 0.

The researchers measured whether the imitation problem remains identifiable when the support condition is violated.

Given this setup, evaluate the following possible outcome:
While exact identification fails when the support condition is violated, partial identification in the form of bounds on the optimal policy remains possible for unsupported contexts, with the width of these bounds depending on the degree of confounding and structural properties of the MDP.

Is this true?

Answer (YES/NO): NO